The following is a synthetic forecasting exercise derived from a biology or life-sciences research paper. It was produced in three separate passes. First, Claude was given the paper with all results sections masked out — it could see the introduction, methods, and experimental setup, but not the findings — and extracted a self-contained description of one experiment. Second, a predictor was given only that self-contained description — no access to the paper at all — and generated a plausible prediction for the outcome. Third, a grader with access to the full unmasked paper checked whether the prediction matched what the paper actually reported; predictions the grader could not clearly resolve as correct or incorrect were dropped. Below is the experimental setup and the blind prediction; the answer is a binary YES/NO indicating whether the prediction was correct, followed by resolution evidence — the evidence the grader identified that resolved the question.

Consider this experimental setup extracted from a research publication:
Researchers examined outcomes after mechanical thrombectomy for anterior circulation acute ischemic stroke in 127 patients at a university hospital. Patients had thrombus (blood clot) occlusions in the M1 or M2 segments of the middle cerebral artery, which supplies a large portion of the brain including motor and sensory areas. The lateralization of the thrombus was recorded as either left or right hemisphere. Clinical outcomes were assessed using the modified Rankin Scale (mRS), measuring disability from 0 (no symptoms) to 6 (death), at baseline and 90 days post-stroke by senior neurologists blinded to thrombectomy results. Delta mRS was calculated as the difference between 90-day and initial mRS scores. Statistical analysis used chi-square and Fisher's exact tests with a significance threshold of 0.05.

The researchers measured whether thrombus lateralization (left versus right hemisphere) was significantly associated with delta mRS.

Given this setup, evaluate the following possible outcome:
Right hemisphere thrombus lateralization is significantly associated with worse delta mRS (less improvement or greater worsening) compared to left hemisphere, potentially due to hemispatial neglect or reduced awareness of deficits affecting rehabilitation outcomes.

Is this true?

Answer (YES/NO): NO